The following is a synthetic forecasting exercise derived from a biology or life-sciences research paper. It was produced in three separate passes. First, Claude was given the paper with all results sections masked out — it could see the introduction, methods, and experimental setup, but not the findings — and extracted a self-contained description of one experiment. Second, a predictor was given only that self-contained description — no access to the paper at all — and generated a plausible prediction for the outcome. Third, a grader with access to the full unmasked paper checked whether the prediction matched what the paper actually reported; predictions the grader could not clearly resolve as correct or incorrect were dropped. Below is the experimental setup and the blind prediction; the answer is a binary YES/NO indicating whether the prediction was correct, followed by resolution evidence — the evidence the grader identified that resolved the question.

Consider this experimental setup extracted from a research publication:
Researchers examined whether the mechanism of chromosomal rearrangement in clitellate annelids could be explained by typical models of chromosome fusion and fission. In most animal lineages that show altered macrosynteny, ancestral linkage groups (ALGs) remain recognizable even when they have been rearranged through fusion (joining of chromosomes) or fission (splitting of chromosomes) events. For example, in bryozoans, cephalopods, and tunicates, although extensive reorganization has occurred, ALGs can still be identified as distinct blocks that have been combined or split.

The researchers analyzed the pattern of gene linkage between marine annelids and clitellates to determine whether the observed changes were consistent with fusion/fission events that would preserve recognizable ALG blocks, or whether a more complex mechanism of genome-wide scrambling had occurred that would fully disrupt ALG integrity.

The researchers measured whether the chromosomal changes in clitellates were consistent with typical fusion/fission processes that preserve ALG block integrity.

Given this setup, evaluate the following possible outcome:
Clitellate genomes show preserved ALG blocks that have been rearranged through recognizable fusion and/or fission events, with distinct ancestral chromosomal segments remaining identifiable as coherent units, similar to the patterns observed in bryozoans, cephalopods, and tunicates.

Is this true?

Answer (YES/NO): NO